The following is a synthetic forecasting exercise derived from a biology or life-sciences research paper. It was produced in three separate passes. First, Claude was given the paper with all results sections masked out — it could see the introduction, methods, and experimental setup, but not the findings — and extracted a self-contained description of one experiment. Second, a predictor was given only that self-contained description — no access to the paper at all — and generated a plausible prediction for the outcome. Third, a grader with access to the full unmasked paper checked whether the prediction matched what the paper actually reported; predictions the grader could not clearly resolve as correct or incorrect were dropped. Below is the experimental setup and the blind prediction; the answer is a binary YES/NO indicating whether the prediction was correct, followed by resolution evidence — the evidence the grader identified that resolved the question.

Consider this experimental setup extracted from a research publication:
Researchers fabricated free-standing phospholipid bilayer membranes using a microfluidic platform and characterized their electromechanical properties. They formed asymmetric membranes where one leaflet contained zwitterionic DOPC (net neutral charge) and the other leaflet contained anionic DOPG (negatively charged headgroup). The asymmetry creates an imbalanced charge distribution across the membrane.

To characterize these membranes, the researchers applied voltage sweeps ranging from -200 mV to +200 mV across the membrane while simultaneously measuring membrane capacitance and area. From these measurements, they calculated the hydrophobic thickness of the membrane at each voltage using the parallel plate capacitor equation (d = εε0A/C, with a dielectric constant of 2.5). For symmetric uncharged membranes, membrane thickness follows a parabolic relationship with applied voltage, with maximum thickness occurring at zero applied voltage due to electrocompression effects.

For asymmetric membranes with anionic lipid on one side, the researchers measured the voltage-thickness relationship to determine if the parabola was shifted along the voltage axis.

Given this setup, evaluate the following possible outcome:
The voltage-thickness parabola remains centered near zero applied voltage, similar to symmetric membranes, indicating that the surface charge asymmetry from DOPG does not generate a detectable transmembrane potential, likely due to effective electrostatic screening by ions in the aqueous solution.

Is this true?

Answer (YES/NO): NO